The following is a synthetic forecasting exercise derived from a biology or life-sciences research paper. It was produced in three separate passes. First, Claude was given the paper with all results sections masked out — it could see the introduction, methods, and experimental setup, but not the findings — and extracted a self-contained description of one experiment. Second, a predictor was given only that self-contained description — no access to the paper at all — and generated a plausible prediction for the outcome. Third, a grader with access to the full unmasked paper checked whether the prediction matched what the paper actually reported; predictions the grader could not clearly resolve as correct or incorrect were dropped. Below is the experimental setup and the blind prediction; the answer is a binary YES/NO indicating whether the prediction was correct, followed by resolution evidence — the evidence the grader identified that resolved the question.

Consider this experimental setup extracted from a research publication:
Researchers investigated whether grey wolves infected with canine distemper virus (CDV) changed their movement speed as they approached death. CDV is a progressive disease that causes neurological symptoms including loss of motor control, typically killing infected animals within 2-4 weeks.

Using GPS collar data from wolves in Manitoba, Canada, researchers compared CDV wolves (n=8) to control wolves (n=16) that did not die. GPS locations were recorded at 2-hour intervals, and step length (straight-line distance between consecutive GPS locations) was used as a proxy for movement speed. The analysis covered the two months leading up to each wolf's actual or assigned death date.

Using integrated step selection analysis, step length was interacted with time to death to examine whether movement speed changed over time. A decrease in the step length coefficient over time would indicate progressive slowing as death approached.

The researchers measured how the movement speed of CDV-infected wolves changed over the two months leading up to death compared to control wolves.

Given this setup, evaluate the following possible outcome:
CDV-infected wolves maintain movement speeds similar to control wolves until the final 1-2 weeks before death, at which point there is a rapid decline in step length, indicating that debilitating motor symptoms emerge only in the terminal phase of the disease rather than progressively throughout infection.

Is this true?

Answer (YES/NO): NO